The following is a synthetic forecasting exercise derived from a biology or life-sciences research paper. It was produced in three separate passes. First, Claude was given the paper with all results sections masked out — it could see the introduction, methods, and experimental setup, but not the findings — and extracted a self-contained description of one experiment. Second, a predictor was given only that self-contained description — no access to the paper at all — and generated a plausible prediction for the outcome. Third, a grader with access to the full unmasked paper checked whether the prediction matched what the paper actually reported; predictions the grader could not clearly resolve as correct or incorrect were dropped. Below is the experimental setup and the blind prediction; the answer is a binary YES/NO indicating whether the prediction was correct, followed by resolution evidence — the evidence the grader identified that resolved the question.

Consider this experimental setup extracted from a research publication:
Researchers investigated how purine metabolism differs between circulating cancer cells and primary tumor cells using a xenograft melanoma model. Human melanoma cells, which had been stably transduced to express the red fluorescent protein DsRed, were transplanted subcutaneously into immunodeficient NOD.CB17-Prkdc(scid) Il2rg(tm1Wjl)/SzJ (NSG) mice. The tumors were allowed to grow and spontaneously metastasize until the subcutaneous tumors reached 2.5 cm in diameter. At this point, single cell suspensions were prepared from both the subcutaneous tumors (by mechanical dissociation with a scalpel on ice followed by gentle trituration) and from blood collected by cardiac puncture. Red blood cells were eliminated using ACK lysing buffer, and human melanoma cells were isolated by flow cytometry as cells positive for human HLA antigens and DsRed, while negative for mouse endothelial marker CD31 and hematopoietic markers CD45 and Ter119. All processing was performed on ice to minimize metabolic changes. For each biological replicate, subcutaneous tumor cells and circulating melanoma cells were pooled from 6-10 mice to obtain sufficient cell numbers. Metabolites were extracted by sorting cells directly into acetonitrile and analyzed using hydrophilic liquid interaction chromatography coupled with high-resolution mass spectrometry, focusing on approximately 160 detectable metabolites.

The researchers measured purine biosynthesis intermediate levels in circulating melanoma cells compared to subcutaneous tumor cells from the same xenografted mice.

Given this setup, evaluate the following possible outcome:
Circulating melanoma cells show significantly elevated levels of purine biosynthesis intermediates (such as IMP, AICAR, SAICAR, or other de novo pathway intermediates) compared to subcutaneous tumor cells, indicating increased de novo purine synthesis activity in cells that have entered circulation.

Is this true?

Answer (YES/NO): NO